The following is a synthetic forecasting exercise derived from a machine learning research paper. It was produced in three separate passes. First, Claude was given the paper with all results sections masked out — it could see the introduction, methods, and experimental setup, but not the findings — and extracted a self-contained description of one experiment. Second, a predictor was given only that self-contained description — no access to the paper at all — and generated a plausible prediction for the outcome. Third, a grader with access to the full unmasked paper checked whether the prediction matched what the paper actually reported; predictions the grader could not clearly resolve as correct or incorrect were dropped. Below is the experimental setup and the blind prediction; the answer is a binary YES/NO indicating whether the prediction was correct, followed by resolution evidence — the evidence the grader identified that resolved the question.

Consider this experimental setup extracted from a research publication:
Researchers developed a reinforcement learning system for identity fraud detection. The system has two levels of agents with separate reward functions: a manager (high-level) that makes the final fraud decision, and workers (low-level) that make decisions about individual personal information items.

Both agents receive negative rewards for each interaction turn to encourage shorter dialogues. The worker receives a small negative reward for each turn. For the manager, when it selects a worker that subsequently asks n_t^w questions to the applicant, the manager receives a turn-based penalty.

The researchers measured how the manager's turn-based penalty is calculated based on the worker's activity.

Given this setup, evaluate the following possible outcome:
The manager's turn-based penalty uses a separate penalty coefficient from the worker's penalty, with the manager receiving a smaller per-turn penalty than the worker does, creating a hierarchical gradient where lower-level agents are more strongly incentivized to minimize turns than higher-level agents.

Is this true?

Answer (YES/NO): NO